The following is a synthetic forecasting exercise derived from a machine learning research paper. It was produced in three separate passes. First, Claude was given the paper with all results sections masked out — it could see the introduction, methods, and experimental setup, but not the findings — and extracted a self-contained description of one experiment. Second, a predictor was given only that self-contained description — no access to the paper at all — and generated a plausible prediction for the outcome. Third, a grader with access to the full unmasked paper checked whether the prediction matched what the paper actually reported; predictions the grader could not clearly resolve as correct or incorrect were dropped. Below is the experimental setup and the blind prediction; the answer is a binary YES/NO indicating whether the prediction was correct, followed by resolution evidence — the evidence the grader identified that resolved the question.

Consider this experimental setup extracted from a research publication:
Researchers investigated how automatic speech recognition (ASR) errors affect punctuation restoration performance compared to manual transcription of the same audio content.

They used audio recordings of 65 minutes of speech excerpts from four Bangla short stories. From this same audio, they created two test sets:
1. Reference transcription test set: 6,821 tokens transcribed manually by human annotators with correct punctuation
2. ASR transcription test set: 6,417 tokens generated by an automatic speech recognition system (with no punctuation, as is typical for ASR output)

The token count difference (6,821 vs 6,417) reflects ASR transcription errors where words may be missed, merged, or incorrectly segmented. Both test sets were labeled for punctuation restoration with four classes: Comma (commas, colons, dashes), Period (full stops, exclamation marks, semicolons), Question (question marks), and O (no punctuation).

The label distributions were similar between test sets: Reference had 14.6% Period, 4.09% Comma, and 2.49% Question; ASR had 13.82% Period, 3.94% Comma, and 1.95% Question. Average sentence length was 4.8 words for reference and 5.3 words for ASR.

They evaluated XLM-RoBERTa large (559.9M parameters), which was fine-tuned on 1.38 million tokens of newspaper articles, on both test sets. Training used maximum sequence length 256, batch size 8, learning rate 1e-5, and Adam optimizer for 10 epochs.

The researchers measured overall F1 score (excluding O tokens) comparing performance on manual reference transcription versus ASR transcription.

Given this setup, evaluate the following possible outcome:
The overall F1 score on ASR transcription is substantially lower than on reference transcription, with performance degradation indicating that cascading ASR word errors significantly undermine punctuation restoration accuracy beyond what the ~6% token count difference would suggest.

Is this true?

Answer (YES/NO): NO